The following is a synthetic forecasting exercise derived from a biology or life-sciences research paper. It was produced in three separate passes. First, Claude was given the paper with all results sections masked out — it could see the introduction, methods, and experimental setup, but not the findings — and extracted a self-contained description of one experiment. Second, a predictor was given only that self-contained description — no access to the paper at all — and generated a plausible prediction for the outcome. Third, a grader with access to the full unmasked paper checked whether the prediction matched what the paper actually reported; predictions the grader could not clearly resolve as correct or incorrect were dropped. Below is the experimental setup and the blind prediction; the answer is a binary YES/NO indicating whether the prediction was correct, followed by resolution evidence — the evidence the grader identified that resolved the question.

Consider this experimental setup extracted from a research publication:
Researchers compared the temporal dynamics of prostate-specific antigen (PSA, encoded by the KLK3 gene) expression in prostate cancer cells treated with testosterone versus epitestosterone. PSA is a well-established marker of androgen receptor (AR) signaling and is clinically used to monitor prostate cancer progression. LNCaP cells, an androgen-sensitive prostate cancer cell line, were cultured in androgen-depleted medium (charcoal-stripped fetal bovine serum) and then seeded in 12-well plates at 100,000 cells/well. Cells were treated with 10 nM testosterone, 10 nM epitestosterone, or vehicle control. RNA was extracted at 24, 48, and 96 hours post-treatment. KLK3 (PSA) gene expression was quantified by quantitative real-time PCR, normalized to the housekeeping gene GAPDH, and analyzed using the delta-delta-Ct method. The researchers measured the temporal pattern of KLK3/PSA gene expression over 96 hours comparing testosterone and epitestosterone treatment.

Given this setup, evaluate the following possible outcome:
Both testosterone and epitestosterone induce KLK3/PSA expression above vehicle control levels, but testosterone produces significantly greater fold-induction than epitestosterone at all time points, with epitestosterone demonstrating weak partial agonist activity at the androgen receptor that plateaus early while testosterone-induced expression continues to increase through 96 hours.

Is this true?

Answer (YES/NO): NO